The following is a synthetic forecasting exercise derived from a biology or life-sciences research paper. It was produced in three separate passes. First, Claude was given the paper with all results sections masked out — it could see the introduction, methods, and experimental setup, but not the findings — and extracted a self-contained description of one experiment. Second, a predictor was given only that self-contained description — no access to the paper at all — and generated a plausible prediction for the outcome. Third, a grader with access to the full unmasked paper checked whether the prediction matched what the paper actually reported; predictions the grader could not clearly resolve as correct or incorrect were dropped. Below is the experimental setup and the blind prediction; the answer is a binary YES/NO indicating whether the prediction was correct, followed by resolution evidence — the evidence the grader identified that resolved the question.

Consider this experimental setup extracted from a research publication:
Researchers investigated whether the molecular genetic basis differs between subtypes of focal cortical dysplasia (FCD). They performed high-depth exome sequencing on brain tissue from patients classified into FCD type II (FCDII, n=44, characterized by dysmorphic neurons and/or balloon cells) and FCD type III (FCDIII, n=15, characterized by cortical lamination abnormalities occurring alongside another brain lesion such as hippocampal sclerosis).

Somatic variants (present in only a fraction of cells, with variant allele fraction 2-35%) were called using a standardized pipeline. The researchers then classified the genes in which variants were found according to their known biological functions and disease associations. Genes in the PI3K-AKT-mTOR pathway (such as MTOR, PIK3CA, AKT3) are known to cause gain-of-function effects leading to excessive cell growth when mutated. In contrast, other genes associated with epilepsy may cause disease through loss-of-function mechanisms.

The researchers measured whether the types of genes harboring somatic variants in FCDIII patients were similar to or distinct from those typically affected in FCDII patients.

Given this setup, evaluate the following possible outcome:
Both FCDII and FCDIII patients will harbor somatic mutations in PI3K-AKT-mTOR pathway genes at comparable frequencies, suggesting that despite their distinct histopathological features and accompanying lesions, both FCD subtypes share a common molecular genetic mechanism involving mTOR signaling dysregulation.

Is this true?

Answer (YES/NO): NO